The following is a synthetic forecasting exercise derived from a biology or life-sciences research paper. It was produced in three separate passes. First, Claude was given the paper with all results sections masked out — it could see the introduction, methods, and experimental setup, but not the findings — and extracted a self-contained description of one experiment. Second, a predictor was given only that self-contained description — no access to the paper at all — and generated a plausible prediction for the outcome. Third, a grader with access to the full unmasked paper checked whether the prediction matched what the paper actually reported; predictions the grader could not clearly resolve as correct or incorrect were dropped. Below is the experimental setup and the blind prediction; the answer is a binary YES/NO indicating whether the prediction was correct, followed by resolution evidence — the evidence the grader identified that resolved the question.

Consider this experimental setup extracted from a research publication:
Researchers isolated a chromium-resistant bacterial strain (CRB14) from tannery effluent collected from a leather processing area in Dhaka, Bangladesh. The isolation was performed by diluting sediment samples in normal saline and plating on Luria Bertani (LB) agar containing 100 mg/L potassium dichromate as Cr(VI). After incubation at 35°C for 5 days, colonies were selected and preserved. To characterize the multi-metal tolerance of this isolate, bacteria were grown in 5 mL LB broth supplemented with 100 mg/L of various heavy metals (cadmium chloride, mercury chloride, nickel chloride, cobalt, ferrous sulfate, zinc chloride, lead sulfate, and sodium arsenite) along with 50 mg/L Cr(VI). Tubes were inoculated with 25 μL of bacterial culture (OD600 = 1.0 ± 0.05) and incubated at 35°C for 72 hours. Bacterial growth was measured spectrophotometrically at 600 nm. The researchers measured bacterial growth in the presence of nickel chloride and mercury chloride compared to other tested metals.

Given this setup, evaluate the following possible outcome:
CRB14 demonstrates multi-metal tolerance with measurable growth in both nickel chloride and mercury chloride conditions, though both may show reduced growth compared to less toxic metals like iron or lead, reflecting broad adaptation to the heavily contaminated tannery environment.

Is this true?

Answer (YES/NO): NO